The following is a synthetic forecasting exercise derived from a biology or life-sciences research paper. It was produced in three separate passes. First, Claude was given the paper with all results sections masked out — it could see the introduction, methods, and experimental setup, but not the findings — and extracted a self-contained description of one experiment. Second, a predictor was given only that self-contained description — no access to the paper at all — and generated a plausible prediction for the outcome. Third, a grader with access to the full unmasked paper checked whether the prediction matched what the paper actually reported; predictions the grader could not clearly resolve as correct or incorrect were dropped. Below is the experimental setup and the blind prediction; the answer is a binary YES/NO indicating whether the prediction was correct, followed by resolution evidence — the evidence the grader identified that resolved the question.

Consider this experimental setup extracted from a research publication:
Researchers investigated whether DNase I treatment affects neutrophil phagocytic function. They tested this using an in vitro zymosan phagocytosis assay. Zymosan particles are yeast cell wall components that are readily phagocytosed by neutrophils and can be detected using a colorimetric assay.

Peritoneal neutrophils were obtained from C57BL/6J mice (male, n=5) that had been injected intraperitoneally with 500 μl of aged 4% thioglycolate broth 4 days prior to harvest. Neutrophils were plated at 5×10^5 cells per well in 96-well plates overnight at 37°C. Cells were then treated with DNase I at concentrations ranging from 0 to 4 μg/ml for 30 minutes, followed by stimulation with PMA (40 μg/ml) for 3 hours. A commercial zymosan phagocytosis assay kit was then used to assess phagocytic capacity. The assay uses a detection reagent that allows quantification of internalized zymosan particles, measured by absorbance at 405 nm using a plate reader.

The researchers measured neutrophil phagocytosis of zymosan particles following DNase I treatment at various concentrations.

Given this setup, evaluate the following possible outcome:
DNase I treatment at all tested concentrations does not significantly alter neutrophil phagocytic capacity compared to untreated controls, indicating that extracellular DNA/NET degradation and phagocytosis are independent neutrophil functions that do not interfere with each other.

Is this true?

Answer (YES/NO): YES